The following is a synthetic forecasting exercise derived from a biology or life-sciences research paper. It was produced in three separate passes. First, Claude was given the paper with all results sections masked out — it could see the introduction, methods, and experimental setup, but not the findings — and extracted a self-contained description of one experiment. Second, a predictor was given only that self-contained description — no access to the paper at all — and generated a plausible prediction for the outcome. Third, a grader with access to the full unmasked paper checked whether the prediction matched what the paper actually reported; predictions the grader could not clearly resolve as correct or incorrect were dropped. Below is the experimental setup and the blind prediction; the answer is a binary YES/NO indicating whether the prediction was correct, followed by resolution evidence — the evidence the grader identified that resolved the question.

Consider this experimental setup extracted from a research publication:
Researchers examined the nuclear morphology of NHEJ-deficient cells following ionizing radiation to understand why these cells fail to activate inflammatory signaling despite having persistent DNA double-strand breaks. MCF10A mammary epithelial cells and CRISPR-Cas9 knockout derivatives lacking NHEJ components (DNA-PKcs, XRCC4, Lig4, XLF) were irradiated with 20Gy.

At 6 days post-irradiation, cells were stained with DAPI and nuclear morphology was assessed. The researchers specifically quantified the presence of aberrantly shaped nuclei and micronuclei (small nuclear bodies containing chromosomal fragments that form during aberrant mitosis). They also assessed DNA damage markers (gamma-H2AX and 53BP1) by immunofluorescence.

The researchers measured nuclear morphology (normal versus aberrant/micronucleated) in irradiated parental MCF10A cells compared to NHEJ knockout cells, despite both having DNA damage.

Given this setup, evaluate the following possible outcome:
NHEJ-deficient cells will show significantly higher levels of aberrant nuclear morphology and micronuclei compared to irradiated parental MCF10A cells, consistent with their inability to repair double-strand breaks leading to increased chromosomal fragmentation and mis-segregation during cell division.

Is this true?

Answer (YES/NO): NO